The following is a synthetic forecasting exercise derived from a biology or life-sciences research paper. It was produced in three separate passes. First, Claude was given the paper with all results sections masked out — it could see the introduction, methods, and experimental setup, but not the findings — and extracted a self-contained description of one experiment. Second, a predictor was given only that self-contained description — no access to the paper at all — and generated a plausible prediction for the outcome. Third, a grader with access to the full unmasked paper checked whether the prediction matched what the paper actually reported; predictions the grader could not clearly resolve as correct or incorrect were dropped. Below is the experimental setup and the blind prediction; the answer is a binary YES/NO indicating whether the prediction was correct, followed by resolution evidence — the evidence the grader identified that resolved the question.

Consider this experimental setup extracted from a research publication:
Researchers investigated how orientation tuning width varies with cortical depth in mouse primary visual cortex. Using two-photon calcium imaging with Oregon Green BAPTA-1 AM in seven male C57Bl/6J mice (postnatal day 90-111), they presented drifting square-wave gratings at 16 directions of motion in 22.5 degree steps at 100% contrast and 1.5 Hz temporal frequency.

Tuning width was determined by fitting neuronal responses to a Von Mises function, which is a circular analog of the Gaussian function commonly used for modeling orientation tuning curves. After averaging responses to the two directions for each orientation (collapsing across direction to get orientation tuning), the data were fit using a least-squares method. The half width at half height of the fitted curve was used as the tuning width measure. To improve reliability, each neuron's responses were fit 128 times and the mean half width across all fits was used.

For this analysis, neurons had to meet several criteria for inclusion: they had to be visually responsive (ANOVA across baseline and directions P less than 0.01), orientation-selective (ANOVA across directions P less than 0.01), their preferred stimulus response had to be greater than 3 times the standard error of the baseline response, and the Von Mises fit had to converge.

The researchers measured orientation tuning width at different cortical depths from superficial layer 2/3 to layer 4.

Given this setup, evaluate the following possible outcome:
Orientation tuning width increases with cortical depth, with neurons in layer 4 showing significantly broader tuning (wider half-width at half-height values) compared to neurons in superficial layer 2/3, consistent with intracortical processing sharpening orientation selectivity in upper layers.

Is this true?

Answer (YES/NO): YES